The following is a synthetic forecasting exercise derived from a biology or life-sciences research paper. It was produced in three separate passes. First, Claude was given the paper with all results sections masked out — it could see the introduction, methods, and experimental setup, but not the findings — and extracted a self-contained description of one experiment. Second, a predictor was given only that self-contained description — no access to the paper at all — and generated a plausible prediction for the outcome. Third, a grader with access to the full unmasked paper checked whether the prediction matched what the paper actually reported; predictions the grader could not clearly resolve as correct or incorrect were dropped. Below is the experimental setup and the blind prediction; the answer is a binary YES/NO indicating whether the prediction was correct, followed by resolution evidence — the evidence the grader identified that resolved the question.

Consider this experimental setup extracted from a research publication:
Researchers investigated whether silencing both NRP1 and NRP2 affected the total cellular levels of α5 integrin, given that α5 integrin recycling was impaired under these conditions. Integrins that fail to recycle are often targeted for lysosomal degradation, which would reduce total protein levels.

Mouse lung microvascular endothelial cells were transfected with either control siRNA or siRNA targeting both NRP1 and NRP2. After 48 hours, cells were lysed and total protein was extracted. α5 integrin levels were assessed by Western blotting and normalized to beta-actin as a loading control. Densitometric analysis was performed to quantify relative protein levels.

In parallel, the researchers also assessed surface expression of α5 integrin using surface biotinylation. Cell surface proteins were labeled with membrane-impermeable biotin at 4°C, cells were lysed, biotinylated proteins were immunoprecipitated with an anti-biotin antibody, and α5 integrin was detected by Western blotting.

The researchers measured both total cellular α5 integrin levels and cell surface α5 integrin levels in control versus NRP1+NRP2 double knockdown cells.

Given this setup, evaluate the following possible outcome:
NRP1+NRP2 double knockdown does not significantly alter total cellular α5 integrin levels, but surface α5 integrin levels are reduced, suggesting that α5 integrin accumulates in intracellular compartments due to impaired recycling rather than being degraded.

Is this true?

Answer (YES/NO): NO